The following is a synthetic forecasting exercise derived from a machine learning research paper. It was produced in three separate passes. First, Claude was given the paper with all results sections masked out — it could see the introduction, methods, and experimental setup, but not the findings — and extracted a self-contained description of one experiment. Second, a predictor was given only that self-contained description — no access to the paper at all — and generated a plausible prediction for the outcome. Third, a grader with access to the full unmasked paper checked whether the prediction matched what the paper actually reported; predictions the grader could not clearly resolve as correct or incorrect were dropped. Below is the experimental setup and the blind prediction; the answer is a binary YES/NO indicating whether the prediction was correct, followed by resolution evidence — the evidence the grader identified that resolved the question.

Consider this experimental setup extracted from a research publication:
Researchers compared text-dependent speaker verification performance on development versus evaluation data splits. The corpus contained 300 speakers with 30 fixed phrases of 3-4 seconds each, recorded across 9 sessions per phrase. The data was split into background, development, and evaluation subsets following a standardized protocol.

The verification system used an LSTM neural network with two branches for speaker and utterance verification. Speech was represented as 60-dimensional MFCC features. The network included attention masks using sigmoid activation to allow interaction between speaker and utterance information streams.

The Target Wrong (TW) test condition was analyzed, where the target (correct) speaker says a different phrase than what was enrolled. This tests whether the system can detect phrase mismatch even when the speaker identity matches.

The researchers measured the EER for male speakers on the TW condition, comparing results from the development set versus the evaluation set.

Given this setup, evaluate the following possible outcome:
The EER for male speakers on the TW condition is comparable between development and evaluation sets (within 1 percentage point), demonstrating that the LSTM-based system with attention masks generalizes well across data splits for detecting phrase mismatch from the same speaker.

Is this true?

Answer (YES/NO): YES